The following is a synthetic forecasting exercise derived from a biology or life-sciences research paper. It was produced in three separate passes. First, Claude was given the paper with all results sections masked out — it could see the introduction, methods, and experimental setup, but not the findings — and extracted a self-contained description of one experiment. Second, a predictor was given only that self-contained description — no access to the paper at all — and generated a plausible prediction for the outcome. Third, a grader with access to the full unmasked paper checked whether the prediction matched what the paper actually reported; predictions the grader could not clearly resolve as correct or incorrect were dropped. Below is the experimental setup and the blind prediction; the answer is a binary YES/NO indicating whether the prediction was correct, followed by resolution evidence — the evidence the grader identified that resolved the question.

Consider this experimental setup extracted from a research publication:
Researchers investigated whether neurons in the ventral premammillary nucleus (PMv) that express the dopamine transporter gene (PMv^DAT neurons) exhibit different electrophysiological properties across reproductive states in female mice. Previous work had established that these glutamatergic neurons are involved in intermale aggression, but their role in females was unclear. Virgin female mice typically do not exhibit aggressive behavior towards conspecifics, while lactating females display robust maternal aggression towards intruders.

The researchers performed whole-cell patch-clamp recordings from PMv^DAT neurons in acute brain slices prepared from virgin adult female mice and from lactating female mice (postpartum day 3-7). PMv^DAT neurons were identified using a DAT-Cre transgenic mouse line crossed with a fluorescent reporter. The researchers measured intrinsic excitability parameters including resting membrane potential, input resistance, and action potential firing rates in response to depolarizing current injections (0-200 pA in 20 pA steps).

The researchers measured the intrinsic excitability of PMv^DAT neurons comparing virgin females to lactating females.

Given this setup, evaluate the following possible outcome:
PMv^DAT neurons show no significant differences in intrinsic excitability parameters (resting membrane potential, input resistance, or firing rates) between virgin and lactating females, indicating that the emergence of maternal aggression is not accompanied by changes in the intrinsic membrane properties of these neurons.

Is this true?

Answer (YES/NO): NO